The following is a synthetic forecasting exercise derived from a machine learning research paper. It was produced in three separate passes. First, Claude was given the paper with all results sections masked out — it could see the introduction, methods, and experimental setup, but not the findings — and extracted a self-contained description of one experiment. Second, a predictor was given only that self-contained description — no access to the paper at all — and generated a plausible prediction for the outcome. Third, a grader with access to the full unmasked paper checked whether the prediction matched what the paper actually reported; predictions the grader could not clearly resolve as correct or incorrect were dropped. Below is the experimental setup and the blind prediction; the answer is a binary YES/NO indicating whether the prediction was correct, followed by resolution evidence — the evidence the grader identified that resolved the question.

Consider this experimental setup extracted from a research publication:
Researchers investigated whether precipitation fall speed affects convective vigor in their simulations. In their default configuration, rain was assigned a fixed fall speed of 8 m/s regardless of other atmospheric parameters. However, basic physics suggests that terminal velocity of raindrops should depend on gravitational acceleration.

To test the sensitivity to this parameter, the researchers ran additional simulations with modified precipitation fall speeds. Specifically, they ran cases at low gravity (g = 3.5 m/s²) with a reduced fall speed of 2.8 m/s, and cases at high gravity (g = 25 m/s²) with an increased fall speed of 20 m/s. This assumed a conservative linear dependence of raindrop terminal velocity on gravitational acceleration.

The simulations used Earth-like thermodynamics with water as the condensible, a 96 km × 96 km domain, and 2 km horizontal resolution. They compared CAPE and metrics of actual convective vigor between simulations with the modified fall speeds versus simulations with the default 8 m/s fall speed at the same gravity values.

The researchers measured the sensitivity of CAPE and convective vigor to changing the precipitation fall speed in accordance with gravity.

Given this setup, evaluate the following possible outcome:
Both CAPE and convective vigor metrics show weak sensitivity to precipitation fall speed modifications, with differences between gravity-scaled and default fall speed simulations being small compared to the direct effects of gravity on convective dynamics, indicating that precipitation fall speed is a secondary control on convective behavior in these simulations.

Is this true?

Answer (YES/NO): YES